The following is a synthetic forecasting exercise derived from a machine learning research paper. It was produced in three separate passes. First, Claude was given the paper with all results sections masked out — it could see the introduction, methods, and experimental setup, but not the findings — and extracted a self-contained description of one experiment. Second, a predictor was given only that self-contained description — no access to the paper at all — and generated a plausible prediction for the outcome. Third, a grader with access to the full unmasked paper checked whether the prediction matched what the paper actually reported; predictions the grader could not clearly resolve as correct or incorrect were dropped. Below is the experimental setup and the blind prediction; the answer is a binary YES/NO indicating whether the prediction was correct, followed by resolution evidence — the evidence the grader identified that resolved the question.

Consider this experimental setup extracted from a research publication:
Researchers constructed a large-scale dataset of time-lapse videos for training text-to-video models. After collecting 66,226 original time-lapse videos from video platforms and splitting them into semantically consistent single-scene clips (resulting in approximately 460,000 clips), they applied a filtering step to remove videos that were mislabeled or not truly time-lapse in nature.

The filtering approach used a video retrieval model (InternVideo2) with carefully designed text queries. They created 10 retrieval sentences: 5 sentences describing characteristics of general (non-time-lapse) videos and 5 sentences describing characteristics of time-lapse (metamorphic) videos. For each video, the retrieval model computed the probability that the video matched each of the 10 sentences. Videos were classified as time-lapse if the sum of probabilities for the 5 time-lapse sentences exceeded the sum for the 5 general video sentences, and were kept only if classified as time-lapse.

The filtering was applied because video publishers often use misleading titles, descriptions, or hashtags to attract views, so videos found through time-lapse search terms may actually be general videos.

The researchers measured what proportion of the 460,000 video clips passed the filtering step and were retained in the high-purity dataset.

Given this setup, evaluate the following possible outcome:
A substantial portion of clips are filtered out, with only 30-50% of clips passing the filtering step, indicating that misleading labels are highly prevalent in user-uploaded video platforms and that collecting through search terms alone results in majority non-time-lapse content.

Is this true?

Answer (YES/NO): YES